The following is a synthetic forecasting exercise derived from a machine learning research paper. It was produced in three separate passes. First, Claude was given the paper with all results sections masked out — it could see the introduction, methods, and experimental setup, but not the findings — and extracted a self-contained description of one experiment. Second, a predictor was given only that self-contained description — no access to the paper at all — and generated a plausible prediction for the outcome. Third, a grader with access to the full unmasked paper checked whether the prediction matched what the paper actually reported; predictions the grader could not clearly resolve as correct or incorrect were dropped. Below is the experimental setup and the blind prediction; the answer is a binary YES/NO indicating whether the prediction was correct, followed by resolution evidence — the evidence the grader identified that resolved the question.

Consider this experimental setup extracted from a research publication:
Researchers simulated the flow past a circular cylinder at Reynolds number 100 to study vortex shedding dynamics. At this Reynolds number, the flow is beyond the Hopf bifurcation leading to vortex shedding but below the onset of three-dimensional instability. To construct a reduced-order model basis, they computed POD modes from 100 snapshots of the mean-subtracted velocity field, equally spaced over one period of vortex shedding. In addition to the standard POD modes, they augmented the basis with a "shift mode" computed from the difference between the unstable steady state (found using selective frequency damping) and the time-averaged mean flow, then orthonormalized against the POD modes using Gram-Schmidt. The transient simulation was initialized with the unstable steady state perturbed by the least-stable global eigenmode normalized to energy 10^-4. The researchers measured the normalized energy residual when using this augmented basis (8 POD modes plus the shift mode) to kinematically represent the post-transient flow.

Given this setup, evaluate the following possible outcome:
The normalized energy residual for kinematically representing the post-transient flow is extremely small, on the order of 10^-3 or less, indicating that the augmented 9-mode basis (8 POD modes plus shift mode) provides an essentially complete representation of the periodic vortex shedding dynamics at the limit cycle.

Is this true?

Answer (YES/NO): YES